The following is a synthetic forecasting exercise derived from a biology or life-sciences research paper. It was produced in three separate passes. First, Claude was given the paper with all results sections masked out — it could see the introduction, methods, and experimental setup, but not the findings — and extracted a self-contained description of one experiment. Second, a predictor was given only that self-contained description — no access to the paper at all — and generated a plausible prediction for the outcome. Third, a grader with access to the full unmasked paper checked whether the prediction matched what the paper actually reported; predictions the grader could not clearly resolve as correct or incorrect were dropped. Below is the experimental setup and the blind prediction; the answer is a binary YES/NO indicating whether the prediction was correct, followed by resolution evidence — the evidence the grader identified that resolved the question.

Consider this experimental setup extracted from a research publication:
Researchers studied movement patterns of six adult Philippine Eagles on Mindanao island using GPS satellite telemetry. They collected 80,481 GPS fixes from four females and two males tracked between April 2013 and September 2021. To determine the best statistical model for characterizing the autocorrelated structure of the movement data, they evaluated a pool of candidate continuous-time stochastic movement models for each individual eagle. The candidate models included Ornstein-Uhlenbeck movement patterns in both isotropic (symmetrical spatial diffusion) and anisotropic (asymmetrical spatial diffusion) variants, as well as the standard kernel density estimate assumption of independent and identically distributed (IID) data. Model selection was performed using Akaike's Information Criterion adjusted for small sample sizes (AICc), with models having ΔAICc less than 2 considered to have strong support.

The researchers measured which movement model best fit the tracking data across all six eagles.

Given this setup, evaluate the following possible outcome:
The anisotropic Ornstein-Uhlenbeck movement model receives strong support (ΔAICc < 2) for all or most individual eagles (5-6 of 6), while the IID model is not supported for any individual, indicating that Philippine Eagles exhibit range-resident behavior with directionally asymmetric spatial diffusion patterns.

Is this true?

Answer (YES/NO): YES